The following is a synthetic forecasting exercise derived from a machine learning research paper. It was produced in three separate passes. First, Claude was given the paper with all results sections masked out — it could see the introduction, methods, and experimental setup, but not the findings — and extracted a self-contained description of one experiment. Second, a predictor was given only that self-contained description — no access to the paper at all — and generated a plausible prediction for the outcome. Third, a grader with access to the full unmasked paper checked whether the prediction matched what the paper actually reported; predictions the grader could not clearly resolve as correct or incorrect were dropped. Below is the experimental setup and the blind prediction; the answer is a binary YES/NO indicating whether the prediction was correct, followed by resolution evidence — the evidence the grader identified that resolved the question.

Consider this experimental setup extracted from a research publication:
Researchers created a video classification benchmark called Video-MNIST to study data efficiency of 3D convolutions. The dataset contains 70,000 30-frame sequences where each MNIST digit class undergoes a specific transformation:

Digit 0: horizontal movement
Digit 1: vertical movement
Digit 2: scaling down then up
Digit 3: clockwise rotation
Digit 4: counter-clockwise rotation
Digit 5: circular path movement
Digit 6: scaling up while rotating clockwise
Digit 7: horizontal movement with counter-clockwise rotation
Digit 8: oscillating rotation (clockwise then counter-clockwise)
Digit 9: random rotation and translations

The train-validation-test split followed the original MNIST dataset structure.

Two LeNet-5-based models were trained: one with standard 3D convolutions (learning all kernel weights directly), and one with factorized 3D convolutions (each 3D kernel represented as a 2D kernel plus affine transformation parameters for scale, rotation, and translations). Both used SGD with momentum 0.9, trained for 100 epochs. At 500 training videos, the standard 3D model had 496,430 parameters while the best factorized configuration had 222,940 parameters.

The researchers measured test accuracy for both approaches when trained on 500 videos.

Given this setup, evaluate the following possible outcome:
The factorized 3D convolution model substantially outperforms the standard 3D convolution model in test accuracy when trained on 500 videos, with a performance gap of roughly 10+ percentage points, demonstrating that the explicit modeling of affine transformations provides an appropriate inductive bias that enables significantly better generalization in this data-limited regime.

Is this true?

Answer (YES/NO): NO